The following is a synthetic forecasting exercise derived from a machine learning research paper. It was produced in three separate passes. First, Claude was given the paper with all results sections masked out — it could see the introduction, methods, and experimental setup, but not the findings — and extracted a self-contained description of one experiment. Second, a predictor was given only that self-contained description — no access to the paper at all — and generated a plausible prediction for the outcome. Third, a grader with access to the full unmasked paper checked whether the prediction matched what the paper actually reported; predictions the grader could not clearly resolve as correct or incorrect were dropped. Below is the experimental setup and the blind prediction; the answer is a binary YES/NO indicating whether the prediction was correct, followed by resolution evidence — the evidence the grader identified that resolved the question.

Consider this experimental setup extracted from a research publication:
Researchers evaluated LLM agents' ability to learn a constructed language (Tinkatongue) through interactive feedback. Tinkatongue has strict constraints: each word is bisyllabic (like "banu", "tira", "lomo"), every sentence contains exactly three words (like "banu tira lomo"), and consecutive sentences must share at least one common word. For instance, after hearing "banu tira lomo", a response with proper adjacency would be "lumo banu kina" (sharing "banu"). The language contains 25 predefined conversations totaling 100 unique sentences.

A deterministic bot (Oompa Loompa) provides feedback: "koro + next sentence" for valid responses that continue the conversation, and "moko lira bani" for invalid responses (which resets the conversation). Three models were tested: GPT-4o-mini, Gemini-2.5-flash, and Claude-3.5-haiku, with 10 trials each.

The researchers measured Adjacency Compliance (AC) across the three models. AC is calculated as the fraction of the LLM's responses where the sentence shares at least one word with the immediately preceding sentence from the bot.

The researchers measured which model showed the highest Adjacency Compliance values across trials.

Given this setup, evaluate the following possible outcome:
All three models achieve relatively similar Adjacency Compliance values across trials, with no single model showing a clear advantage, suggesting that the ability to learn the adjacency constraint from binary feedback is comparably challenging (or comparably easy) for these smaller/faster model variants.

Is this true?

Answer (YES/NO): YES